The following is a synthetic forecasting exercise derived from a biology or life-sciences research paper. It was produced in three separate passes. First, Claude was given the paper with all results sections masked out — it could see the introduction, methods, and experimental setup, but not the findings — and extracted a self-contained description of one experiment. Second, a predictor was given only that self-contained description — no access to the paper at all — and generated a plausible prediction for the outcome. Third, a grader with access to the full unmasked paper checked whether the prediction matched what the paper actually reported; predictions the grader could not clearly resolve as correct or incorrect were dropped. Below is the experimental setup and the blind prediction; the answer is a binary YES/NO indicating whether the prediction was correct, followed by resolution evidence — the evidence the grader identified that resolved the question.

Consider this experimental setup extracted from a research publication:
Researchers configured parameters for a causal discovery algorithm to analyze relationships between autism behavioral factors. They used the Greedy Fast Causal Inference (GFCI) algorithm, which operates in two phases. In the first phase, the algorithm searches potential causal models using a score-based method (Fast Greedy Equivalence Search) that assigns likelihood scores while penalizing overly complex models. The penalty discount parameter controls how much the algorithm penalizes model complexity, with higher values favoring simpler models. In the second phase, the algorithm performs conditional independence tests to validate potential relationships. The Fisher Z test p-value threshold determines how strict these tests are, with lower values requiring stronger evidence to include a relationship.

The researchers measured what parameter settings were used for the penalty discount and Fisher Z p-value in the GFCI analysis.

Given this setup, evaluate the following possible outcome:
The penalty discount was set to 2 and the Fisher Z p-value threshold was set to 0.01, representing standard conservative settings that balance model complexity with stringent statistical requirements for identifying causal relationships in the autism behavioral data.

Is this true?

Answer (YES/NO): NO